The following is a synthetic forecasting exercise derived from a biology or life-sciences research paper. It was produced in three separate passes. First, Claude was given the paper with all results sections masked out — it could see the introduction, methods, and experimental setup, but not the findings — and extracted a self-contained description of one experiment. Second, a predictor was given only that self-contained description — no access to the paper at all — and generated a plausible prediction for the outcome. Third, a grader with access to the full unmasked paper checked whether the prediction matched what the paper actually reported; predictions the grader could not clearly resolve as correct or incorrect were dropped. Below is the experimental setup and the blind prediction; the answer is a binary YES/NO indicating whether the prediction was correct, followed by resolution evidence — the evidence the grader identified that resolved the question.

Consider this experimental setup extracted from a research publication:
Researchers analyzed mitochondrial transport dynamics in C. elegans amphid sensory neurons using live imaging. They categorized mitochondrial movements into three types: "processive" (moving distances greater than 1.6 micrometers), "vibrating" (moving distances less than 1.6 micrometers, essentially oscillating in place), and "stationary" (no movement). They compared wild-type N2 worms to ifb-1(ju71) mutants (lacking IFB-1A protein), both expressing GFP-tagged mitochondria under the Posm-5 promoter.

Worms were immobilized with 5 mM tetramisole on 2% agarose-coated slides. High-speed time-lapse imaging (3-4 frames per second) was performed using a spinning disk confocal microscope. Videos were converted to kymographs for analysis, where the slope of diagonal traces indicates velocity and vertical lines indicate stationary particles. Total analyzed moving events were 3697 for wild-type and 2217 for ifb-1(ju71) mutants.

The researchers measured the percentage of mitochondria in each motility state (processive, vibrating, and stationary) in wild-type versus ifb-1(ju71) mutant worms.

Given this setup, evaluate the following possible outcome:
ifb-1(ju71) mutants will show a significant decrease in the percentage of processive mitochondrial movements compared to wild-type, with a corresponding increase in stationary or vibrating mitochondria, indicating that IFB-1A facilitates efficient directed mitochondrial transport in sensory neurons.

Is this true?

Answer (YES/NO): YES